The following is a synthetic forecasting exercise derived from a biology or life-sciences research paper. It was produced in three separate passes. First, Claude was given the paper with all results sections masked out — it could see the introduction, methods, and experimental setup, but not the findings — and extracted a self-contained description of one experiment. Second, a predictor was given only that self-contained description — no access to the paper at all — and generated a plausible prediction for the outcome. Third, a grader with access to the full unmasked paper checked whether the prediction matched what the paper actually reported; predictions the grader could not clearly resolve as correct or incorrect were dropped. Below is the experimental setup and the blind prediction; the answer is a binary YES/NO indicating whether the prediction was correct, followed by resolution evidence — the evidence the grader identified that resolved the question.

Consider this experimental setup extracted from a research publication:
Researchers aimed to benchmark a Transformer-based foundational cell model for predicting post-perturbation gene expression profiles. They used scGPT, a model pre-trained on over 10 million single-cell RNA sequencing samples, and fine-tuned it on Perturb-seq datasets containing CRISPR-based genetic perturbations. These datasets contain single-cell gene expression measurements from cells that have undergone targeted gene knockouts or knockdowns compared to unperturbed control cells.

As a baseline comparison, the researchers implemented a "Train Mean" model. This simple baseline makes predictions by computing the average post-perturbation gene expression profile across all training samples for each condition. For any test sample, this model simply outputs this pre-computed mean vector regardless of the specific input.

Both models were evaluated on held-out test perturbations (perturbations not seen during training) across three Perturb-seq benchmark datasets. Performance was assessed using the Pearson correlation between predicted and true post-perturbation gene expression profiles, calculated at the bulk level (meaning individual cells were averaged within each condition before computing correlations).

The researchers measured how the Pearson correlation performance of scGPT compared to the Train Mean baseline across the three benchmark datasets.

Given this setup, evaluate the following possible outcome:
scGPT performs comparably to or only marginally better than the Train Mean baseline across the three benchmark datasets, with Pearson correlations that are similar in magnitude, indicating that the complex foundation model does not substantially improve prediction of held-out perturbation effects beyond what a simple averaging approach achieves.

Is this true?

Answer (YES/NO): NO